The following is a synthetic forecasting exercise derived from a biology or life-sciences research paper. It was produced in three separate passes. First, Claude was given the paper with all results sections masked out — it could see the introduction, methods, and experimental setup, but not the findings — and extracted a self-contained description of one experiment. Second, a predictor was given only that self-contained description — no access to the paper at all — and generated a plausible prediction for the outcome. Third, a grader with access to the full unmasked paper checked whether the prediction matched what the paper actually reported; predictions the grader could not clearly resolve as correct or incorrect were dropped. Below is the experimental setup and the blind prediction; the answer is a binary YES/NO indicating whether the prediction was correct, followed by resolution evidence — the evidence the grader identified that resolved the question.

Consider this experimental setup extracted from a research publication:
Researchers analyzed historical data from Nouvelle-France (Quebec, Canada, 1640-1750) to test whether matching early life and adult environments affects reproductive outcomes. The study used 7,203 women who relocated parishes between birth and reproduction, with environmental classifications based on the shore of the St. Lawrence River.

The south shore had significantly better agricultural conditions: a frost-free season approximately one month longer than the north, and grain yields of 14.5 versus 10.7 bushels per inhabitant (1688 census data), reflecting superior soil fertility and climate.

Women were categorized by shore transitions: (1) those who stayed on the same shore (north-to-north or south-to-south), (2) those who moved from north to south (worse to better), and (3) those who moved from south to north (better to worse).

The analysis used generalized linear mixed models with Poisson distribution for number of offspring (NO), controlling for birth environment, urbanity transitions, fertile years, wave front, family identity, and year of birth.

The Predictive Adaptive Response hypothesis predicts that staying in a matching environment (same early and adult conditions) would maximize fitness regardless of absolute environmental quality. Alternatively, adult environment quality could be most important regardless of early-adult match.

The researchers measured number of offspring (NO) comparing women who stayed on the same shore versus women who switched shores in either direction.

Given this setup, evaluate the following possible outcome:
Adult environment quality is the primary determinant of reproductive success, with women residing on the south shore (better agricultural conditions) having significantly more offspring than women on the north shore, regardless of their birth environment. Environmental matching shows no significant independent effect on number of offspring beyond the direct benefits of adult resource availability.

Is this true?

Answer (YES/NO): NO